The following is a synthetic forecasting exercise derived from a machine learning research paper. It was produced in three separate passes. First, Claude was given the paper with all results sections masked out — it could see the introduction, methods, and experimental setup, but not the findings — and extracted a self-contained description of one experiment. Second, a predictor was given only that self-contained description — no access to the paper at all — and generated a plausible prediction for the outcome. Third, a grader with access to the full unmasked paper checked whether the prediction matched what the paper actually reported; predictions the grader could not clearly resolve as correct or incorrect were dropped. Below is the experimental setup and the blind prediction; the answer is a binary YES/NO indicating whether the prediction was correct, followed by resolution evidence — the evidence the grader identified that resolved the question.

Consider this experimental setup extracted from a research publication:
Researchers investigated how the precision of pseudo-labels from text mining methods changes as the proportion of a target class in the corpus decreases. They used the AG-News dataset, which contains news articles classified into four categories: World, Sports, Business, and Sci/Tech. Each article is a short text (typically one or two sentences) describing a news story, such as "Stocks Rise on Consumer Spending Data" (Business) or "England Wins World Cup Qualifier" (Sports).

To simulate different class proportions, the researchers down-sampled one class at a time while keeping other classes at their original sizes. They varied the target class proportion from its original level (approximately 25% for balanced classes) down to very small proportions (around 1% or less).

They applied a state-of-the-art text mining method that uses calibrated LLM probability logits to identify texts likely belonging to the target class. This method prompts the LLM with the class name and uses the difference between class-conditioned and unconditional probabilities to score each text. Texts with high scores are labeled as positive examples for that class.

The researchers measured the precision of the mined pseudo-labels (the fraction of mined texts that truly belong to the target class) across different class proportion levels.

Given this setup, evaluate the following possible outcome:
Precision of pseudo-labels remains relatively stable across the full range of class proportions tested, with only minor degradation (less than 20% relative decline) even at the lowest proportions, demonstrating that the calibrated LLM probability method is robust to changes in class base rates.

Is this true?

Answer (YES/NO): NO